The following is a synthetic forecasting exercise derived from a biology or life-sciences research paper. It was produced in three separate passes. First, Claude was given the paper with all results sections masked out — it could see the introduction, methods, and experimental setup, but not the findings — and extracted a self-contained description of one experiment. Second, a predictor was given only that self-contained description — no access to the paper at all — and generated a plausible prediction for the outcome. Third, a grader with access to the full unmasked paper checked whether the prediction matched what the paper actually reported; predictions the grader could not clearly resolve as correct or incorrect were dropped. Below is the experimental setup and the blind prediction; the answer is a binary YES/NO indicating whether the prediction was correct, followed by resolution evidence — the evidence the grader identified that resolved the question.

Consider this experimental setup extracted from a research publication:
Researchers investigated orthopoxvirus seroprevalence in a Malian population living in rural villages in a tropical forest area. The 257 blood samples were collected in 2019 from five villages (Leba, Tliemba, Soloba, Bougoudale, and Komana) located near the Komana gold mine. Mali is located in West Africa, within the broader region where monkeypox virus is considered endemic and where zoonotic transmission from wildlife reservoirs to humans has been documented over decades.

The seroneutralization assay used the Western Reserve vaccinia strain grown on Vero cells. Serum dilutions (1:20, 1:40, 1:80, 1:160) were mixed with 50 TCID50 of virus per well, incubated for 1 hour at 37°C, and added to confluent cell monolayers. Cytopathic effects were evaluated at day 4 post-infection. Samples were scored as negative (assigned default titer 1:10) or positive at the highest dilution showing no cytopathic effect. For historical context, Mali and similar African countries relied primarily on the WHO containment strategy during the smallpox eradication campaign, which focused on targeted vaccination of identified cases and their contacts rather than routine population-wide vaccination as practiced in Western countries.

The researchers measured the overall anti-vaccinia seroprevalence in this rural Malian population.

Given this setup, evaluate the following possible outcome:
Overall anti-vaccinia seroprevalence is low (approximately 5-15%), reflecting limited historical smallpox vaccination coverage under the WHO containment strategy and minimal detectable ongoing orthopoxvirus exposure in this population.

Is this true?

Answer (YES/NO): NO